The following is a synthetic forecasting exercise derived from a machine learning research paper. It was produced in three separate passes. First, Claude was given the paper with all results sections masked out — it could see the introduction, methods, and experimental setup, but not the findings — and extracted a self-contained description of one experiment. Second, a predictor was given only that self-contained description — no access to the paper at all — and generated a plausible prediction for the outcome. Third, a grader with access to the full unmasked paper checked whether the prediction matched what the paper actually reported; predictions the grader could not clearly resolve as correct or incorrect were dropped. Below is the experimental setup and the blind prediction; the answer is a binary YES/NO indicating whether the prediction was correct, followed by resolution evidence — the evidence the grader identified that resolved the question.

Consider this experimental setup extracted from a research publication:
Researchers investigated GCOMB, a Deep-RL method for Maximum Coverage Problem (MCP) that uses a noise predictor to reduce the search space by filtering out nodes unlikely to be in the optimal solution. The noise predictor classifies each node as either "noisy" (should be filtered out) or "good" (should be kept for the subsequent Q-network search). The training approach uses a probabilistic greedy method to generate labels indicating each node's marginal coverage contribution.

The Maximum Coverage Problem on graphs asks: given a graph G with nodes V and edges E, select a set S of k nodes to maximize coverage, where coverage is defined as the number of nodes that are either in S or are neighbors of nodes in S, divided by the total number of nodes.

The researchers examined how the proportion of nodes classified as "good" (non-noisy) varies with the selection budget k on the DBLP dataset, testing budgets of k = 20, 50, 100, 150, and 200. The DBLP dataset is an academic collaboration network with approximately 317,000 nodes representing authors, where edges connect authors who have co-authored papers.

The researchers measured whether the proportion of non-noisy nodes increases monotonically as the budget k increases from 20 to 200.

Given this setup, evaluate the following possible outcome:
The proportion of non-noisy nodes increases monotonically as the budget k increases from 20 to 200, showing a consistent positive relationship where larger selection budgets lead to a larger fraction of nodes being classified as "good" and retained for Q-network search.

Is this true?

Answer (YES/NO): NO